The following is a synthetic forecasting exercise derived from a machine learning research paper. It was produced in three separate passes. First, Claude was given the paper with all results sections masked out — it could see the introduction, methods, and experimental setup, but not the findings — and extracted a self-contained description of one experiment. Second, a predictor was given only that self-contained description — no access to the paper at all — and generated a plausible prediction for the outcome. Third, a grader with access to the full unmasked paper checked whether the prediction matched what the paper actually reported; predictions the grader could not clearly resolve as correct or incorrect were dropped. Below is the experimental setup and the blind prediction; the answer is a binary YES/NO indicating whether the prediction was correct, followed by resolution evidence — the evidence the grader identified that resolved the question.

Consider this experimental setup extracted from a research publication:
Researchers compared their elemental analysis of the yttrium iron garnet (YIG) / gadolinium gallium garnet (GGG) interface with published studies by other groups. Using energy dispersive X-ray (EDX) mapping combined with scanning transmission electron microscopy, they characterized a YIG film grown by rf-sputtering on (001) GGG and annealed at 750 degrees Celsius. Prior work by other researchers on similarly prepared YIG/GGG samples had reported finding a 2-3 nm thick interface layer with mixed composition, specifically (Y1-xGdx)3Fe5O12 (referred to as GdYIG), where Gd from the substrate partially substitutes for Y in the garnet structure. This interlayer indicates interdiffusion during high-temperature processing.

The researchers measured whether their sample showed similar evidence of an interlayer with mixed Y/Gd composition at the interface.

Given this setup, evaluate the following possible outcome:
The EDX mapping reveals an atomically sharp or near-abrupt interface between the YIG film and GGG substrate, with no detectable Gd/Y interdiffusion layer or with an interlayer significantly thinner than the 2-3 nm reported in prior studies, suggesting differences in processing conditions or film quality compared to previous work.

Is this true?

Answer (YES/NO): NO